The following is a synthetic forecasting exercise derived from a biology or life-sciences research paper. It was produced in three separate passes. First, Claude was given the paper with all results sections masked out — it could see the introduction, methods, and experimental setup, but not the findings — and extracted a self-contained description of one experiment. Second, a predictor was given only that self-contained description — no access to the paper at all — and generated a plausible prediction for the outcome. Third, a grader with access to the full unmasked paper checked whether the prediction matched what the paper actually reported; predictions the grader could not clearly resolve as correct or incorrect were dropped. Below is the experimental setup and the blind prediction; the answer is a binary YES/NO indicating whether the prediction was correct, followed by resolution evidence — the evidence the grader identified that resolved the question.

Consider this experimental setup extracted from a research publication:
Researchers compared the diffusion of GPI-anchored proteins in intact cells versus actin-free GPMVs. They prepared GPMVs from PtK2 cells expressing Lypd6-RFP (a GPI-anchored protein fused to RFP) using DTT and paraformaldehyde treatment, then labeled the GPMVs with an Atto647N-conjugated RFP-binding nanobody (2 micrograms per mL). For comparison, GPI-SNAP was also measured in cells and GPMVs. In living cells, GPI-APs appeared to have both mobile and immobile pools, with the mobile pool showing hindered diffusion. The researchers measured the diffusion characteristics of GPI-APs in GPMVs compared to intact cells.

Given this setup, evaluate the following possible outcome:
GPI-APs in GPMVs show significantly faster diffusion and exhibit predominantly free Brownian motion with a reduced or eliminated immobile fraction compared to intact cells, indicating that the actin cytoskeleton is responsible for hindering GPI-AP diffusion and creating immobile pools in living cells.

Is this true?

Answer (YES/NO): YES